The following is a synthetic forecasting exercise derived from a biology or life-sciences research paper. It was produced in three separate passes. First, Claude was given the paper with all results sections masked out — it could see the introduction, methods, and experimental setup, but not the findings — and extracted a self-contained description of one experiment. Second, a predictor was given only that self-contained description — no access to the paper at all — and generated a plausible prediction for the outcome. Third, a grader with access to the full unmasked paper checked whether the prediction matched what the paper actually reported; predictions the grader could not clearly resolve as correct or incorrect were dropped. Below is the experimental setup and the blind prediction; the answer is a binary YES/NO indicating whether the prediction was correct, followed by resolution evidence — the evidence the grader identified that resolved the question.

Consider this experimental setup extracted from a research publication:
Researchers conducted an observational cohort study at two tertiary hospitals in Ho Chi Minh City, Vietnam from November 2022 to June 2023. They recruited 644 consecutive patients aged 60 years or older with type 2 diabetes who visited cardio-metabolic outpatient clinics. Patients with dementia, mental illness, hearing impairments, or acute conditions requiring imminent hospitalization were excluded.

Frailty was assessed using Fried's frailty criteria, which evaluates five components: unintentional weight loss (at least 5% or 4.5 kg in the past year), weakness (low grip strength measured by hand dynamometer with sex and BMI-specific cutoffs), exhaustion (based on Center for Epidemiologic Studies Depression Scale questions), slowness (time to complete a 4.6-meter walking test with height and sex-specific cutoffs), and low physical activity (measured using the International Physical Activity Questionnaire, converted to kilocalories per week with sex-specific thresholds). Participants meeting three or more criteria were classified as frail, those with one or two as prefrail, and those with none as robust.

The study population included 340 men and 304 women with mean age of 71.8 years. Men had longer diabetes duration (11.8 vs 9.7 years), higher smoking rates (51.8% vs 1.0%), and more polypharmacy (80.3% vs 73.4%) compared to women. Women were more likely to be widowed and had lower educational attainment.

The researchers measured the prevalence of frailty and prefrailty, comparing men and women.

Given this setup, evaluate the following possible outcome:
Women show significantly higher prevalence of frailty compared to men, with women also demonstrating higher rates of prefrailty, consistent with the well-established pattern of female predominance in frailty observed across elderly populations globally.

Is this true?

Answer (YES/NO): YES